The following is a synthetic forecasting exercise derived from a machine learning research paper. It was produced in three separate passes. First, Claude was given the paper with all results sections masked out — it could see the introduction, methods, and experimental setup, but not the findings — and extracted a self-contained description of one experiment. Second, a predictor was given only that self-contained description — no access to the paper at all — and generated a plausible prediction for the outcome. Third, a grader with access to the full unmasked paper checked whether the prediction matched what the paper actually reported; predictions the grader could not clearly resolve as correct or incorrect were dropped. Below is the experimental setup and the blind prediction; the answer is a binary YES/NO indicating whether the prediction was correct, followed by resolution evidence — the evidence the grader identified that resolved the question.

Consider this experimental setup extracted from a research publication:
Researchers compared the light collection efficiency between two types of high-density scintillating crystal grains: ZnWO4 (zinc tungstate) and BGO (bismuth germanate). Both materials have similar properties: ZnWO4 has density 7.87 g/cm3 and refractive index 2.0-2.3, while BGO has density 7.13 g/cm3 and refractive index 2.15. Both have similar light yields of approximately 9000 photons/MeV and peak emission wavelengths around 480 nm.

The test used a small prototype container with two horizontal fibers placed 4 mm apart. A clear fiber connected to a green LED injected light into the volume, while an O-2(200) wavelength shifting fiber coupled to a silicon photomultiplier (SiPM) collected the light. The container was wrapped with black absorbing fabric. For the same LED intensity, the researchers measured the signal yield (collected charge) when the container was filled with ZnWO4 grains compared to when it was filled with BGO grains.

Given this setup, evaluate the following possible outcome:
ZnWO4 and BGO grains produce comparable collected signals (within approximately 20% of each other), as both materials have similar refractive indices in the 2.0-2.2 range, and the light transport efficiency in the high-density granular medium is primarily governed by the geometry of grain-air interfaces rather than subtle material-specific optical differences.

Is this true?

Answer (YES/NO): YES